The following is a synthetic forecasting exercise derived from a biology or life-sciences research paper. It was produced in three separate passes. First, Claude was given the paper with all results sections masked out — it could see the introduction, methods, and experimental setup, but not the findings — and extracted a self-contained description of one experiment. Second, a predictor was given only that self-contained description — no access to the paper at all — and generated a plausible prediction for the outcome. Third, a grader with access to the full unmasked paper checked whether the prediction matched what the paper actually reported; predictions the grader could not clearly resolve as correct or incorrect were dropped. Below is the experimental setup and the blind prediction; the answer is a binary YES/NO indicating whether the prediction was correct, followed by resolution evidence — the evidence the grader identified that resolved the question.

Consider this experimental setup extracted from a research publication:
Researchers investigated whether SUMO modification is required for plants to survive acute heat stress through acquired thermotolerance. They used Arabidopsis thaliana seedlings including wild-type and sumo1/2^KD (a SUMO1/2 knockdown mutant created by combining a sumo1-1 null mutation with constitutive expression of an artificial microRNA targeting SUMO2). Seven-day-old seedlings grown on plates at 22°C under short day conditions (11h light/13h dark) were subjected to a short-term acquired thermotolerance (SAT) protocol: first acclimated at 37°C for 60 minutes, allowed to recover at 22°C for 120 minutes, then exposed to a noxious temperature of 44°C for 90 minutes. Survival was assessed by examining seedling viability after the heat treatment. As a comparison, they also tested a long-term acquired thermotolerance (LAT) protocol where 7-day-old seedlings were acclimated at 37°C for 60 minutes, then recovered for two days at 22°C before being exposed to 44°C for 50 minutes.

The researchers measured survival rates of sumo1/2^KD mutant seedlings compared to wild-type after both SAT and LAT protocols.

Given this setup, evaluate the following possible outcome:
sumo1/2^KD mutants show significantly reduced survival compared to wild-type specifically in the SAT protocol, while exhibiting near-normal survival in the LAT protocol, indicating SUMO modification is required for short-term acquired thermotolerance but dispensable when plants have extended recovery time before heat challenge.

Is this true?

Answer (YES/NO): NO